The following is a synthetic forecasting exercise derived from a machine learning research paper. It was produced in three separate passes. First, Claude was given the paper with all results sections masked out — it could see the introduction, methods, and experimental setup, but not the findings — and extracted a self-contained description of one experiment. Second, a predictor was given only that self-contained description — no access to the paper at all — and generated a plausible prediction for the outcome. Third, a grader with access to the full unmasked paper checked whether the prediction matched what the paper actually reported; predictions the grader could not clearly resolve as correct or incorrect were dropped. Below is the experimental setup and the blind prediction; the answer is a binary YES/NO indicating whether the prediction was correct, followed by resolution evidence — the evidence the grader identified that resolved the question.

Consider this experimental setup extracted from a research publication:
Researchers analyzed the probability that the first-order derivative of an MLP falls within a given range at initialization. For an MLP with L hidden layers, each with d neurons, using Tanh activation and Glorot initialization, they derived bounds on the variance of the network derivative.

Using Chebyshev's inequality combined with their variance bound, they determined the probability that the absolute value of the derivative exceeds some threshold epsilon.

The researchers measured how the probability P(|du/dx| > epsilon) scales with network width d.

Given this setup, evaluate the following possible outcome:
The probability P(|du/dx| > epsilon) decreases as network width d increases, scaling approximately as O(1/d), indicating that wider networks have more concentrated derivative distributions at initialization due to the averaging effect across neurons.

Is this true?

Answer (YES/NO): YES